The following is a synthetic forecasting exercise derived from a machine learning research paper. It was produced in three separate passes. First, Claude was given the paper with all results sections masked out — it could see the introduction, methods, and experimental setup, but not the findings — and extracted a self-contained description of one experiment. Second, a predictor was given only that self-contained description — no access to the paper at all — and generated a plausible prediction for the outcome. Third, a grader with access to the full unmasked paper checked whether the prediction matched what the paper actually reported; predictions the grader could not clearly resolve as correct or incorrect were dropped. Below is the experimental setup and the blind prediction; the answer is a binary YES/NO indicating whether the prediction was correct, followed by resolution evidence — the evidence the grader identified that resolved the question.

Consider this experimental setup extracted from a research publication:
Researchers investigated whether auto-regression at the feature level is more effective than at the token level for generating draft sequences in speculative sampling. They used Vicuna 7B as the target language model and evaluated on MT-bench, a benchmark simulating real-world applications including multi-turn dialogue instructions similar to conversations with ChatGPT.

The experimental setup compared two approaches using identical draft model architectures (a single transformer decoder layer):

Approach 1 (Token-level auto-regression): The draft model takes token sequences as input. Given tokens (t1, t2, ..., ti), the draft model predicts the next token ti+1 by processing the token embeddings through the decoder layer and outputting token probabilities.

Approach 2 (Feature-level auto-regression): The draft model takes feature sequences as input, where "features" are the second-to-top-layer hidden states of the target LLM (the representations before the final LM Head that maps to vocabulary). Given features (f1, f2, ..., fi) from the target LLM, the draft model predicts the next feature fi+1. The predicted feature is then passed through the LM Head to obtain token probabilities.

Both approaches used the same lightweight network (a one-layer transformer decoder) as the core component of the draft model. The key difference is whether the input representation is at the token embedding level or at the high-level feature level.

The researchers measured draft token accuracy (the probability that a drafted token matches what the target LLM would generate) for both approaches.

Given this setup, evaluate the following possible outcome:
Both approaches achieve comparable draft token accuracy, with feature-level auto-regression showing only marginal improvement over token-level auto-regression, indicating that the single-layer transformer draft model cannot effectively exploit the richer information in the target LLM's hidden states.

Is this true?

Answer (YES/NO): NO